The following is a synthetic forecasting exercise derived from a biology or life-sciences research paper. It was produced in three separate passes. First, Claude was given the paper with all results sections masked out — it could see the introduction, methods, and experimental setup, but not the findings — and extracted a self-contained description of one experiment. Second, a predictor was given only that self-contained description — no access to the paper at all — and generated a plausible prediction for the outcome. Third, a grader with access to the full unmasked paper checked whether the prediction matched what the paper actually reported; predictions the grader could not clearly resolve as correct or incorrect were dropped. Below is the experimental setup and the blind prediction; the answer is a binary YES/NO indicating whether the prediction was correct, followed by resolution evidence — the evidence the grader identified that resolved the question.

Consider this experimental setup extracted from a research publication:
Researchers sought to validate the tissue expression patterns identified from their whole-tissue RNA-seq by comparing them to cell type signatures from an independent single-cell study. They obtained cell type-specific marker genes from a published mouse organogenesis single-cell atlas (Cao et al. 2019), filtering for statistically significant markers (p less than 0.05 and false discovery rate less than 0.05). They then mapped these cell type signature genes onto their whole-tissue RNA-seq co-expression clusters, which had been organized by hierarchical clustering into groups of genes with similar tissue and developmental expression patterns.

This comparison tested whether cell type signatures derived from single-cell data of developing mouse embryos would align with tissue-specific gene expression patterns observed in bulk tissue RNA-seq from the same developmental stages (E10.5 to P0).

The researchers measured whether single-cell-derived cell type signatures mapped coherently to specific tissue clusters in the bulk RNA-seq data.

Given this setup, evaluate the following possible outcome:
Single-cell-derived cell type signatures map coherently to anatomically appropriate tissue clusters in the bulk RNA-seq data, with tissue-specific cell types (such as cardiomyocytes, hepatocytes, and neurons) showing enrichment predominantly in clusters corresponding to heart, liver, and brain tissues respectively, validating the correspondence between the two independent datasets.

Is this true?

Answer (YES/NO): YES